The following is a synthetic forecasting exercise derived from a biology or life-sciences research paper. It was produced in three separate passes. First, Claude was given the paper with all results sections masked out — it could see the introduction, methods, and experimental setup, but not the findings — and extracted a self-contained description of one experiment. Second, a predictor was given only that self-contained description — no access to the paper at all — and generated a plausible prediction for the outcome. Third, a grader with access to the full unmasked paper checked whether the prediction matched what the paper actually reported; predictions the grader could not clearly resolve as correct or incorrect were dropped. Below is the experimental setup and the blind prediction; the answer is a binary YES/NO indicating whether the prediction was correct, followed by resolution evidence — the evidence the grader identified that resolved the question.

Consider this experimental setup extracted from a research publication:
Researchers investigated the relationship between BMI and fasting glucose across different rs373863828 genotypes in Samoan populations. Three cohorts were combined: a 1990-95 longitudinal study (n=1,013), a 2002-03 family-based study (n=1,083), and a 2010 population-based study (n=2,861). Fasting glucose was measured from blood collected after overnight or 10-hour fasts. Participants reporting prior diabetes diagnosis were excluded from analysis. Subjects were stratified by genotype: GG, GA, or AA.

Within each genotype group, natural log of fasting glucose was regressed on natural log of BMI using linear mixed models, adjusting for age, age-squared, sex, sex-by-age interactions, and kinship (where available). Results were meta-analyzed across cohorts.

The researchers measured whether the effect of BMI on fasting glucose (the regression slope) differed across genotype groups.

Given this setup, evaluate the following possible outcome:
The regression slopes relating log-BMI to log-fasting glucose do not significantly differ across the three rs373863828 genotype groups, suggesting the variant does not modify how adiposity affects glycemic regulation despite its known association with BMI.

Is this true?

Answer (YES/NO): YES